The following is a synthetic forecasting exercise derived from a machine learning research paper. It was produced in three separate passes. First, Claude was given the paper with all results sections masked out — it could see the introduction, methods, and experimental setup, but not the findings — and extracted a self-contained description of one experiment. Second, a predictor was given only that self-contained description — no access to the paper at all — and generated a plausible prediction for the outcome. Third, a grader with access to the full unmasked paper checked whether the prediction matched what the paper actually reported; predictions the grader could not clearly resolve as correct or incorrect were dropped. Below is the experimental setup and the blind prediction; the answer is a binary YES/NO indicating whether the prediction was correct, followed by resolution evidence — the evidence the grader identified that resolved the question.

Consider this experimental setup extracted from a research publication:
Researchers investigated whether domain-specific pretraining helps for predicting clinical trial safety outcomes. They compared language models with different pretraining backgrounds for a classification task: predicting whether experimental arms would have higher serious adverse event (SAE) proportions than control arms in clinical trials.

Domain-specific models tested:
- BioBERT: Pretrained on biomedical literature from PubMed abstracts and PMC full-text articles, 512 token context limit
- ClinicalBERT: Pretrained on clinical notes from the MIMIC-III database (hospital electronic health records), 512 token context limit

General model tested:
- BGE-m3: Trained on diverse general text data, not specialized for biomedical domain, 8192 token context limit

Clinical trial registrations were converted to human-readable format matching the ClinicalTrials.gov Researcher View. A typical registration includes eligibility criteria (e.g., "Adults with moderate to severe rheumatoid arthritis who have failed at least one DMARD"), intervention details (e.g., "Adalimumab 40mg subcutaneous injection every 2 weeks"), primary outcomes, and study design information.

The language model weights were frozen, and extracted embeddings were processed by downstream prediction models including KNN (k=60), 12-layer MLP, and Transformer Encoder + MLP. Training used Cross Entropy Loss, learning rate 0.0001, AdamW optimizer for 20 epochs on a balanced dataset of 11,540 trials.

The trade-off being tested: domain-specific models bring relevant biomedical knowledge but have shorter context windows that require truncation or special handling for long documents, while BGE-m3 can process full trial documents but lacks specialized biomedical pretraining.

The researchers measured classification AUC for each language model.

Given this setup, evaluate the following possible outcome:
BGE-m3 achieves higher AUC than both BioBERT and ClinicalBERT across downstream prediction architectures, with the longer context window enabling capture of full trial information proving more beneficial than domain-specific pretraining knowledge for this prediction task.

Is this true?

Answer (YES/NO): NO